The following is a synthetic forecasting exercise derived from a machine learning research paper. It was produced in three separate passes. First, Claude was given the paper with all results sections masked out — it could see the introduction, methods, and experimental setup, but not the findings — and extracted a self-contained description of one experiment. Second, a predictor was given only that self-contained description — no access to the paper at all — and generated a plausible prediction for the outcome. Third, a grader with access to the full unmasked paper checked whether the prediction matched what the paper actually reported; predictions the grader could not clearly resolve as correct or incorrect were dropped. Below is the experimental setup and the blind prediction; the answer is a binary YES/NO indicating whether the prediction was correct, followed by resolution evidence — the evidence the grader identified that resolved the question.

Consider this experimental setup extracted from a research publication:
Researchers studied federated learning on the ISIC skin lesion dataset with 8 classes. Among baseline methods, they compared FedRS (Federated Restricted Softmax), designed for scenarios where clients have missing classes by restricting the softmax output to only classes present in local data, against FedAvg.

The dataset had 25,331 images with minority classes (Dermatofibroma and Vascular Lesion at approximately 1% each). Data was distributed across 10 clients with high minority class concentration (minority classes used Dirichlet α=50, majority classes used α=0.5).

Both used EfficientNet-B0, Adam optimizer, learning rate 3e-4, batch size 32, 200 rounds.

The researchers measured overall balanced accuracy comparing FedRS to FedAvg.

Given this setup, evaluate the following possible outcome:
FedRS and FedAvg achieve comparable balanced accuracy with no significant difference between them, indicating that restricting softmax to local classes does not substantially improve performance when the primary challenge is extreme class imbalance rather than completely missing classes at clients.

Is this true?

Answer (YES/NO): YES